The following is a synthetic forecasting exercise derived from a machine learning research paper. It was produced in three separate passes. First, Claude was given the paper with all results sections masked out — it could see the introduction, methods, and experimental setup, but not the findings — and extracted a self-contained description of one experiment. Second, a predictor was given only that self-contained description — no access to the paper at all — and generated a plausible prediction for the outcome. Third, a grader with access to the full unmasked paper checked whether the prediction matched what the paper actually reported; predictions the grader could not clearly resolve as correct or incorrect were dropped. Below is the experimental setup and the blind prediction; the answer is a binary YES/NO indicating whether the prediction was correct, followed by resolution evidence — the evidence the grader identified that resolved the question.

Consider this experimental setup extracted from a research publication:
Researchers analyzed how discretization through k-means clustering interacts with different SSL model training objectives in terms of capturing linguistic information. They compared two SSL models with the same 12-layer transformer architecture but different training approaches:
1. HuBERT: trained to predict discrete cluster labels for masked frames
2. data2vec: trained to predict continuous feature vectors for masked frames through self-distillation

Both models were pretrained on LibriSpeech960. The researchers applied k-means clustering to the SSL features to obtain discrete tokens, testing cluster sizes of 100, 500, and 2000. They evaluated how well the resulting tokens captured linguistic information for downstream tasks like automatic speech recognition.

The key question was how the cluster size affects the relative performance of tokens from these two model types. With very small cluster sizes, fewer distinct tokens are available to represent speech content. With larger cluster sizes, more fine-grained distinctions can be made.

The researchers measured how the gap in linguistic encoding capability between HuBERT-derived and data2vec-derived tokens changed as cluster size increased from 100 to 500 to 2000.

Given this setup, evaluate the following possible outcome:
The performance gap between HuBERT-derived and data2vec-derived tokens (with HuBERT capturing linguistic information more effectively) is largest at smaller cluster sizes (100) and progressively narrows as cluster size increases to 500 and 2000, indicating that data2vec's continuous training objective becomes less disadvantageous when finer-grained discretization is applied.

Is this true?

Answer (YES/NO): YES